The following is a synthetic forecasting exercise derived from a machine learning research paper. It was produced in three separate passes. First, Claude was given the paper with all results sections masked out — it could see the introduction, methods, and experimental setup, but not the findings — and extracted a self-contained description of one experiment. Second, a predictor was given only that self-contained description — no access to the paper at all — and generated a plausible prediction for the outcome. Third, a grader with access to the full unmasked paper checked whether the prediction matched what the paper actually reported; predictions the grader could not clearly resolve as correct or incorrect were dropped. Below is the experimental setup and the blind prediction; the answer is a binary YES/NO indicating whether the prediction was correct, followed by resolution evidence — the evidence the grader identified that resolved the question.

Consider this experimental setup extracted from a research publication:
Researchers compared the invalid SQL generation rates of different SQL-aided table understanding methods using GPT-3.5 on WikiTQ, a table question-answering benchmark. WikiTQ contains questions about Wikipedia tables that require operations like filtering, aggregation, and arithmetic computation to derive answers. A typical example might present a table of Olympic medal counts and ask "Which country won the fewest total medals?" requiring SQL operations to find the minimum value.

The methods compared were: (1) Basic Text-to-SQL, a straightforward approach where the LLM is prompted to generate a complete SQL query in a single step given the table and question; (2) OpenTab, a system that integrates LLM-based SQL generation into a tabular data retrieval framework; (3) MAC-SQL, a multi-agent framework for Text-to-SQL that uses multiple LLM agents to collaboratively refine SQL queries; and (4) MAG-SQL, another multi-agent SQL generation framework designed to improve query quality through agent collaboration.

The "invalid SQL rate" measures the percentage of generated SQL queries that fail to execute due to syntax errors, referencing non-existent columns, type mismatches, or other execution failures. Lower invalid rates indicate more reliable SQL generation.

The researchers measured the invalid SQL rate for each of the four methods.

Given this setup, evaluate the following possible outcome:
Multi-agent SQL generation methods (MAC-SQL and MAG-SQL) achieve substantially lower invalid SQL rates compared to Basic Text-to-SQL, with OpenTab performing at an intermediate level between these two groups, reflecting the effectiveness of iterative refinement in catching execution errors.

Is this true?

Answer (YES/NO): NO